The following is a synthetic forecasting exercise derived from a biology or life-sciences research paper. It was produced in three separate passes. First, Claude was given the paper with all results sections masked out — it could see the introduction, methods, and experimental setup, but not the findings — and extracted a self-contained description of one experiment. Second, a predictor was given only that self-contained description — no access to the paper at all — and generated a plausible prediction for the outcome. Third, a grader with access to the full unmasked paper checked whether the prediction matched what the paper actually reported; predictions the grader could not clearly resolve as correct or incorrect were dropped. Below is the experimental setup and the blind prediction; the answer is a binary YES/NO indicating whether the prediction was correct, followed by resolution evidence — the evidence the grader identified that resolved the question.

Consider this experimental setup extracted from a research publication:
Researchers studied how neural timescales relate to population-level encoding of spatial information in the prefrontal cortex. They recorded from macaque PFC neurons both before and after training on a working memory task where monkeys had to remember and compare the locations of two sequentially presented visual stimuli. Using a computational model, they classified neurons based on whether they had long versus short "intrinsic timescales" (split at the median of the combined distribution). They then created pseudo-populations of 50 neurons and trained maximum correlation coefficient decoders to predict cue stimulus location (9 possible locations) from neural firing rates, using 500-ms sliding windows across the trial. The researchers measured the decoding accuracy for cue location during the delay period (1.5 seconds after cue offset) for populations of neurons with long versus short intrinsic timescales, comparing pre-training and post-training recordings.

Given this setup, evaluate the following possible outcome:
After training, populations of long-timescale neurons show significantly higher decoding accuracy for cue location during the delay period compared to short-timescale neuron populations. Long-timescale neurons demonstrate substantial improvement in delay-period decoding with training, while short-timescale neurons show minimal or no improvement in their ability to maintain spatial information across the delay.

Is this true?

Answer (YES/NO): YES